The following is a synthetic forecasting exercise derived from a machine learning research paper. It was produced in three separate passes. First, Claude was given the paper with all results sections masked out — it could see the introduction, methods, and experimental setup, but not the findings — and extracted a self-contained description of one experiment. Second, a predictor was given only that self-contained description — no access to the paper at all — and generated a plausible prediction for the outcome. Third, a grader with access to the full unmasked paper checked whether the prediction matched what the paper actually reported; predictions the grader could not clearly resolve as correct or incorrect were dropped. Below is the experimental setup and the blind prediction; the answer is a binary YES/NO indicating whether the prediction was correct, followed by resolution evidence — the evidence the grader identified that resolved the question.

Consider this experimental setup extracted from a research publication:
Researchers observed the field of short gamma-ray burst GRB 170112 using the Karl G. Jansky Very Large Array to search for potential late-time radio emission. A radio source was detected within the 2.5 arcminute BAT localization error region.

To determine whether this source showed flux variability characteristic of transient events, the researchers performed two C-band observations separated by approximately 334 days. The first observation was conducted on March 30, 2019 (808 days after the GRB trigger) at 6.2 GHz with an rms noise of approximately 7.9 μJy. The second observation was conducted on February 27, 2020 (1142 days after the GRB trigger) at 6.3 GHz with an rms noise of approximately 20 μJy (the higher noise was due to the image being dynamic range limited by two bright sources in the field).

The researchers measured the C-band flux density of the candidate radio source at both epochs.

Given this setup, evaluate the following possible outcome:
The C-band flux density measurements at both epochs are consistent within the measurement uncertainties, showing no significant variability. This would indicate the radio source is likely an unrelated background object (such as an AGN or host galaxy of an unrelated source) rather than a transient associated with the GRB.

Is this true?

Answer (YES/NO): YES